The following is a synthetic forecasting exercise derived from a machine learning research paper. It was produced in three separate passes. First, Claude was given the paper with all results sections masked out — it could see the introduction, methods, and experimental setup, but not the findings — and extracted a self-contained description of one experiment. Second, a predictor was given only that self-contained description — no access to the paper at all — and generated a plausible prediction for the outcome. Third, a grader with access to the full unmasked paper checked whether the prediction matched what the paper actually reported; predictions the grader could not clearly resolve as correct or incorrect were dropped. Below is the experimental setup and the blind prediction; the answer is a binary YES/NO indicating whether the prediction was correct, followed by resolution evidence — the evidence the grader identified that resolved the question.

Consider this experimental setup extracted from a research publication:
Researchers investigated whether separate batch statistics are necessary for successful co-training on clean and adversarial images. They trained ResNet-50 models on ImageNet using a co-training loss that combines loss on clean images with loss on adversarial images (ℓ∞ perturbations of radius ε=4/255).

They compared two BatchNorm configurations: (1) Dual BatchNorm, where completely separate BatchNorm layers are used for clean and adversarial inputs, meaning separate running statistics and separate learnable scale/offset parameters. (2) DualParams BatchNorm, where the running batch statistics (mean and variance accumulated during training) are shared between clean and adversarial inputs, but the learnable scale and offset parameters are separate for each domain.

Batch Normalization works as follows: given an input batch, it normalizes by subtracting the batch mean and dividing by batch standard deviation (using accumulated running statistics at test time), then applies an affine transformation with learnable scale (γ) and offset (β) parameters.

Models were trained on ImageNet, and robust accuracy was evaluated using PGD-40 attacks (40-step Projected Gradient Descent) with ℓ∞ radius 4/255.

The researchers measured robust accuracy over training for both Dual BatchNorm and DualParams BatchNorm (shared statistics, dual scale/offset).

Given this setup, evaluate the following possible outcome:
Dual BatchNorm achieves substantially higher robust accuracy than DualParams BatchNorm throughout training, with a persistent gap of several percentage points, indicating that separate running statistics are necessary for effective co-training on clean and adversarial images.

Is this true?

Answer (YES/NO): NO